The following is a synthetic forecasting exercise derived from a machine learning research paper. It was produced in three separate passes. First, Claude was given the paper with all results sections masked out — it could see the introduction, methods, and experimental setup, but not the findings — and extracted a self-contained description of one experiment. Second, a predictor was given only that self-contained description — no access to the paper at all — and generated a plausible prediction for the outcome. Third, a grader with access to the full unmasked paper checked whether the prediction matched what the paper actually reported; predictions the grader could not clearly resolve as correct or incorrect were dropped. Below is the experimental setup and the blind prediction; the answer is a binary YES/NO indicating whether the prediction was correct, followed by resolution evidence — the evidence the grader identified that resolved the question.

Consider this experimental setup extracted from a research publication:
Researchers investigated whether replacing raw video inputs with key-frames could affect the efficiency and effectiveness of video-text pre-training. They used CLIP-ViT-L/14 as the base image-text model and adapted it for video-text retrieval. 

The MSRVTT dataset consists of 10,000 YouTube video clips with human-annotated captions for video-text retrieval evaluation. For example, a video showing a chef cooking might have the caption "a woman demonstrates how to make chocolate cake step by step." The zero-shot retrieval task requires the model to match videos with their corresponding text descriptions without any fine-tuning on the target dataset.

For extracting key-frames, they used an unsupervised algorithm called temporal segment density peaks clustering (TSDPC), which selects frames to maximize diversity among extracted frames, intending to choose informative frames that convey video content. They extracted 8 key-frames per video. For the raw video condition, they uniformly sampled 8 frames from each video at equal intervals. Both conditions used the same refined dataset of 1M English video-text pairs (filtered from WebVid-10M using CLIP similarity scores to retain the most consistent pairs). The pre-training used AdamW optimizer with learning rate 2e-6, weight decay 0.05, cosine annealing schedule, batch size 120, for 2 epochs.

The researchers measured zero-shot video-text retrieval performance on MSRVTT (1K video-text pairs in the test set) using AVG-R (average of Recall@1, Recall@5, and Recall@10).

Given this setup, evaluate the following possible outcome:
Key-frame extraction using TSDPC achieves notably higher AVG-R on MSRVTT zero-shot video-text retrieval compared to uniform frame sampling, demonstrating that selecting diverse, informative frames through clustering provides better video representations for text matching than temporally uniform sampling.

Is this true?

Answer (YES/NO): YES